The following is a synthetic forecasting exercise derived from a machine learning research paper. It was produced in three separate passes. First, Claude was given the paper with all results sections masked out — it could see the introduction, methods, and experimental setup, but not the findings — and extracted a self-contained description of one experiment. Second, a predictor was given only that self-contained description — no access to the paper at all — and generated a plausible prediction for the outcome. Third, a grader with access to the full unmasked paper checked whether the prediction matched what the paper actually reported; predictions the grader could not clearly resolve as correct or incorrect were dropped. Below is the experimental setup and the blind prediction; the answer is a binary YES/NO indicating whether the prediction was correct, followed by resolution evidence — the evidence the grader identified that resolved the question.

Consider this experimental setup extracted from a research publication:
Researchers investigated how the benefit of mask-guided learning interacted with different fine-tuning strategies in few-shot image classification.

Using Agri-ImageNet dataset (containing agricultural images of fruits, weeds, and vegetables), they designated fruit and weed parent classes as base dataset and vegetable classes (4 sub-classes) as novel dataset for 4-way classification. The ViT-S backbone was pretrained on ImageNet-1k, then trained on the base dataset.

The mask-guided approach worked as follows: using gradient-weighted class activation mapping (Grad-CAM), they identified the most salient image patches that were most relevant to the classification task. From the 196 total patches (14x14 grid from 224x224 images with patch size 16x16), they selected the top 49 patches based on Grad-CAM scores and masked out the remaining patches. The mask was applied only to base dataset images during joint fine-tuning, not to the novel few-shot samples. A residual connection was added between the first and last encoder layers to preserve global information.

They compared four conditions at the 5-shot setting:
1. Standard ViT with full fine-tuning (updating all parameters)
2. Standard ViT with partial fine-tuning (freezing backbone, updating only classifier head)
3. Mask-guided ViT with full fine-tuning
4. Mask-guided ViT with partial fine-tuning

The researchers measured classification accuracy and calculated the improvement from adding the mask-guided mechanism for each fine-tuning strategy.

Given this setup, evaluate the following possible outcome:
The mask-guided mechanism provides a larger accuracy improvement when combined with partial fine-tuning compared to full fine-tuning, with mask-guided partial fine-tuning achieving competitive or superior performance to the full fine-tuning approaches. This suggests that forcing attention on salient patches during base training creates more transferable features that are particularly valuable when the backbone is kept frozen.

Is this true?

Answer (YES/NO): NO